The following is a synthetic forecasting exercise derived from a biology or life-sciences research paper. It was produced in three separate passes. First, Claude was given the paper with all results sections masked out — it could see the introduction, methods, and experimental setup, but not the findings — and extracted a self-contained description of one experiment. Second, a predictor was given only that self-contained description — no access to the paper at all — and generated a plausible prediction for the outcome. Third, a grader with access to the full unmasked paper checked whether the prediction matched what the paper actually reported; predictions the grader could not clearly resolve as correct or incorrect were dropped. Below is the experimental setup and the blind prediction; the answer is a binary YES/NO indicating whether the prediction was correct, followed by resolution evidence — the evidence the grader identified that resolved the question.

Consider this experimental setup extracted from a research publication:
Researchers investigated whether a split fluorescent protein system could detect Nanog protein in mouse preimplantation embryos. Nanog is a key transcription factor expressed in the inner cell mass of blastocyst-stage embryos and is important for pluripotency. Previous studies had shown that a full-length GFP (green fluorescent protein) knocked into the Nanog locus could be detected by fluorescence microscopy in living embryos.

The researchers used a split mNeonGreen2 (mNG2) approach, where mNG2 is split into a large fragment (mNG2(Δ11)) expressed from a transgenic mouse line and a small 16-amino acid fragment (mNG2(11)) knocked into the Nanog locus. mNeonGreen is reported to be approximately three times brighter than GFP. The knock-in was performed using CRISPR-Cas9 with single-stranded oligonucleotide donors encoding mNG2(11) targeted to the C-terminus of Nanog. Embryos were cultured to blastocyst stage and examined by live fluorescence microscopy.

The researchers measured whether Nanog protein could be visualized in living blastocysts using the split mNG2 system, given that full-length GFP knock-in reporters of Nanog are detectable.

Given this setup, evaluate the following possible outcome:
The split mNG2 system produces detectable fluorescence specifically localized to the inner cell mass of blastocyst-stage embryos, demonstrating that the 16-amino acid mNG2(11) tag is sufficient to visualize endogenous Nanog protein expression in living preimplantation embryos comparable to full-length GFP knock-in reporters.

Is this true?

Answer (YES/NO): NO